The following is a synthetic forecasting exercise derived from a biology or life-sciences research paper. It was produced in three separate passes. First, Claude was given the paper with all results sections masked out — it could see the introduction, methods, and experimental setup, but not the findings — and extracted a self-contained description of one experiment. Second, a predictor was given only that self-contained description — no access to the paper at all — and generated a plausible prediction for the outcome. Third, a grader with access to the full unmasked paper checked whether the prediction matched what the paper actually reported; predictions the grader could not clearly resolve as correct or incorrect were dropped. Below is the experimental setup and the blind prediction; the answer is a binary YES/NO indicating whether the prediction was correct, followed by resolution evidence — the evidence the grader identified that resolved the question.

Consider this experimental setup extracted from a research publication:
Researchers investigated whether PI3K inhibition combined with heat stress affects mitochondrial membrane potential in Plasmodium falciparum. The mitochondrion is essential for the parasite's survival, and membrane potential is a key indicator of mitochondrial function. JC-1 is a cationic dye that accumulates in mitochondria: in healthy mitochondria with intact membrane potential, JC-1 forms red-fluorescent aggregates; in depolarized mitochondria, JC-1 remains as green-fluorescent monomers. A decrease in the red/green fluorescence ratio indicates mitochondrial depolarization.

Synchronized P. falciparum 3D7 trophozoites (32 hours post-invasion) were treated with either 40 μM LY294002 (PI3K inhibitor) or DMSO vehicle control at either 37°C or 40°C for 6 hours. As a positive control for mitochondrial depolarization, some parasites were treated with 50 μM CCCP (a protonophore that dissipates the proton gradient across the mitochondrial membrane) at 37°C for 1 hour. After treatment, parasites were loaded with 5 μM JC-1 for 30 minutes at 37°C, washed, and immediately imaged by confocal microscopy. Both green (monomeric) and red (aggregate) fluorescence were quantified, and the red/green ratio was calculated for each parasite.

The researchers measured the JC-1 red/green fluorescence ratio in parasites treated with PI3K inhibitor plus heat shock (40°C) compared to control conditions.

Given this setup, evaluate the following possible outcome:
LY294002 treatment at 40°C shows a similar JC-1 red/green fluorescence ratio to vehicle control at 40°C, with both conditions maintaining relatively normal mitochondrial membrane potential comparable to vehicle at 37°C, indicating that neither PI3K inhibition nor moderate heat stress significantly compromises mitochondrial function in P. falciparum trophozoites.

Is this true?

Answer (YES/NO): YES